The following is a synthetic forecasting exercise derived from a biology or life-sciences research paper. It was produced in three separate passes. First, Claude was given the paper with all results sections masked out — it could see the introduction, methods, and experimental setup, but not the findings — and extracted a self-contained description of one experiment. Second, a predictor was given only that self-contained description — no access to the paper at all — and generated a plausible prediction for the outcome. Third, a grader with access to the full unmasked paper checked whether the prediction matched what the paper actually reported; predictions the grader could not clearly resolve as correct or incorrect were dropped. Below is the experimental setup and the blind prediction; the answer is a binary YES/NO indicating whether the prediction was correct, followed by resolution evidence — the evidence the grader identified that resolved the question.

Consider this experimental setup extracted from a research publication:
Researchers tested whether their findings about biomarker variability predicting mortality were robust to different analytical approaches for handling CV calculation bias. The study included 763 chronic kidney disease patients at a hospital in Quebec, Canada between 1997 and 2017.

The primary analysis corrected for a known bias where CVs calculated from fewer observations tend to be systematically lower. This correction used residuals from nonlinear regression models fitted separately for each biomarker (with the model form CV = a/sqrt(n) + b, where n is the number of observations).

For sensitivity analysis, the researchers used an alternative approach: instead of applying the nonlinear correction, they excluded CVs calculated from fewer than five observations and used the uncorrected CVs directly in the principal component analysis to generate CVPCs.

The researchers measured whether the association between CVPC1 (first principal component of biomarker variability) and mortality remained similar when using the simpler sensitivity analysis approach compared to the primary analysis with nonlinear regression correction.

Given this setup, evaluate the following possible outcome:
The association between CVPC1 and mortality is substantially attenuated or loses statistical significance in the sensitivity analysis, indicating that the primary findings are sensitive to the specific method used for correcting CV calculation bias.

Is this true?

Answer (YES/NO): NO